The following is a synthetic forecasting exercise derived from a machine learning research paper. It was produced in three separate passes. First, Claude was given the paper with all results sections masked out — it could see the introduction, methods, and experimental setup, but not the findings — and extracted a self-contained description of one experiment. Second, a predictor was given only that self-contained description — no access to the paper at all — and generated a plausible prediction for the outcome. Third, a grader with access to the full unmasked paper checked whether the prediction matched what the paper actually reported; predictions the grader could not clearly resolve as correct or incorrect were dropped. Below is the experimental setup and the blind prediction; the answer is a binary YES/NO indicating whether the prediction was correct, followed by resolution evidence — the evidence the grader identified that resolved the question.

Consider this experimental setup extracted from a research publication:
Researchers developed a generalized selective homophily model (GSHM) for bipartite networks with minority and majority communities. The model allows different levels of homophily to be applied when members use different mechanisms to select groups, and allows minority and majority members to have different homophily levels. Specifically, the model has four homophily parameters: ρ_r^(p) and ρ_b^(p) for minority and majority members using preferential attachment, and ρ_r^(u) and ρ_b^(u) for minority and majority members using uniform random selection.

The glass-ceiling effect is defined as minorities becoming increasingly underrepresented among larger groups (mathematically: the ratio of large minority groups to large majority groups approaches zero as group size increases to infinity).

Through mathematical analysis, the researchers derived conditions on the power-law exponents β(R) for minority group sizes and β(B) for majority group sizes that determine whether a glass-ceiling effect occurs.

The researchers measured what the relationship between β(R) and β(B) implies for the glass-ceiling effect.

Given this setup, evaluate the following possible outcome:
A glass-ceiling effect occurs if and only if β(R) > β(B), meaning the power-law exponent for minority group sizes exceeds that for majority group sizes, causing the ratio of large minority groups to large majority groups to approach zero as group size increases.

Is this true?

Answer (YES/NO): YES